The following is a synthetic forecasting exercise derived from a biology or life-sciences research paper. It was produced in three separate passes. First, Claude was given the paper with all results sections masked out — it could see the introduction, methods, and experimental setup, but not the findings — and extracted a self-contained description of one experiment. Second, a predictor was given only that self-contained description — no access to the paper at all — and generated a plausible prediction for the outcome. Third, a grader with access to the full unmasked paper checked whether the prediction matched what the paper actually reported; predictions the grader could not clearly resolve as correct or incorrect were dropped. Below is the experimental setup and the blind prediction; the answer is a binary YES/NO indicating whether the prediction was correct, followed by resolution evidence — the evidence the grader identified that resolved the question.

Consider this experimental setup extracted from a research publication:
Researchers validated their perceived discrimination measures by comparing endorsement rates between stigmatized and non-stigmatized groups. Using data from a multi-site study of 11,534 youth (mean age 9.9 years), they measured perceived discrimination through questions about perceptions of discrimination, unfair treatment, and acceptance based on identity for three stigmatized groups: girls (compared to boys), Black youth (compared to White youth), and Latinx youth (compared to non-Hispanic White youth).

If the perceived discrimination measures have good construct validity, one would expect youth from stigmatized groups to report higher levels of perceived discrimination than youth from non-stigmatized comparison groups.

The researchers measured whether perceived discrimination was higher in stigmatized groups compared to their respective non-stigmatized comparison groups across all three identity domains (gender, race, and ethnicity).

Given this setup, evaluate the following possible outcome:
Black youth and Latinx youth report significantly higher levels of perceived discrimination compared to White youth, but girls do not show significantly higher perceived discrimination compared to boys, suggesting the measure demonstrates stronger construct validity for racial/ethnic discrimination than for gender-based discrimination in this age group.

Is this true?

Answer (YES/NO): YES